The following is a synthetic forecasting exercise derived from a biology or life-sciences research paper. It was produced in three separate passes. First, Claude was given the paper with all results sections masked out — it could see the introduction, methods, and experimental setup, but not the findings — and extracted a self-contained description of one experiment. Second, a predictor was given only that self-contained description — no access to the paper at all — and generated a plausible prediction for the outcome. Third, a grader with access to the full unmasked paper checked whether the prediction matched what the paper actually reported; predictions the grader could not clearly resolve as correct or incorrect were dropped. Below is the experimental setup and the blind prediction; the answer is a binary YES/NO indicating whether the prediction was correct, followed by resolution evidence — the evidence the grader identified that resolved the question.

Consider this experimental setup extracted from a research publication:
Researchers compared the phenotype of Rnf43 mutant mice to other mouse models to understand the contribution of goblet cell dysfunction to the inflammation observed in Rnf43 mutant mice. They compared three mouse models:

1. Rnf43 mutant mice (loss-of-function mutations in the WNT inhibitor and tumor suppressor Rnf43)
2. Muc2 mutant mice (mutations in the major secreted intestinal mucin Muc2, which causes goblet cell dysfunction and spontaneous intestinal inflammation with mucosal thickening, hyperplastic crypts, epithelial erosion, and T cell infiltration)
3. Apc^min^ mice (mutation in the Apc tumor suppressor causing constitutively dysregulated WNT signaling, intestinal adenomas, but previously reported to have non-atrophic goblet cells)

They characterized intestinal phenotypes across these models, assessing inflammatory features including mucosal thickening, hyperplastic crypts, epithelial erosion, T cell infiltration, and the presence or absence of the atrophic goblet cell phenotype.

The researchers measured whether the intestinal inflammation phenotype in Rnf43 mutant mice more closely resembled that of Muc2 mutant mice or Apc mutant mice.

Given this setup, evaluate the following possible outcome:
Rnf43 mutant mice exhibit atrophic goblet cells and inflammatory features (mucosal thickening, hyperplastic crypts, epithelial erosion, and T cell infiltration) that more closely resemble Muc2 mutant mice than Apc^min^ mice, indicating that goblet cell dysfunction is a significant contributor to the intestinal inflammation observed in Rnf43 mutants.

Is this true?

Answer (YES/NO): YES